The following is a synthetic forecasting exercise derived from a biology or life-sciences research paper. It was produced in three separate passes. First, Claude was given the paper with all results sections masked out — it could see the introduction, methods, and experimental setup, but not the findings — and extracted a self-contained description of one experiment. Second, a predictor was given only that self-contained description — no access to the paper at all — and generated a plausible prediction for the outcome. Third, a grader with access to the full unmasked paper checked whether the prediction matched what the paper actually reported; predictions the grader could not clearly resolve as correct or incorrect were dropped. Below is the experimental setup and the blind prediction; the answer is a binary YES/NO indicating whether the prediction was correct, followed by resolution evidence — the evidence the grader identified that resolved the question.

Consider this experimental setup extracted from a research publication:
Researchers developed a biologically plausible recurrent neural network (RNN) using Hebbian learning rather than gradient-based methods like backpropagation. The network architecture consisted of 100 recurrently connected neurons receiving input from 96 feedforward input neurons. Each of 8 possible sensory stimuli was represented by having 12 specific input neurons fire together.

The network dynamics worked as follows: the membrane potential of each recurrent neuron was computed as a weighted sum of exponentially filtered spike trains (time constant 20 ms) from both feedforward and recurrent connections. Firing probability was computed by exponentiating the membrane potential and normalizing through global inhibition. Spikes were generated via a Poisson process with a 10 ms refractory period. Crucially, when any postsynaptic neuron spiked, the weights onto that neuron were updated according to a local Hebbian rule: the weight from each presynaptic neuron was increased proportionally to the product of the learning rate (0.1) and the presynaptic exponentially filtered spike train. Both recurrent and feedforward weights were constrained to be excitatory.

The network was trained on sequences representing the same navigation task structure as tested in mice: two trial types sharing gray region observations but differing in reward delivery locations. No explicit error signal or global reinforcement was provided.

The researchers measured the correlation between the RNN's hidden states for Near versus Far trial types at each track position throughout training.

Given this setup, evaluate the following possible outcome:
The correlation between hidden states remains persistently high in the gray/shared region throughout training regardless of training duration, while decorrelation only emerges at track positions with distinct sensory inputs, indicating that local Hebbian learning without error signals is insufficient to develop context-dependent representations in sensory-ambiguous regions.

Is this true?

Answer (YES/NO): NO